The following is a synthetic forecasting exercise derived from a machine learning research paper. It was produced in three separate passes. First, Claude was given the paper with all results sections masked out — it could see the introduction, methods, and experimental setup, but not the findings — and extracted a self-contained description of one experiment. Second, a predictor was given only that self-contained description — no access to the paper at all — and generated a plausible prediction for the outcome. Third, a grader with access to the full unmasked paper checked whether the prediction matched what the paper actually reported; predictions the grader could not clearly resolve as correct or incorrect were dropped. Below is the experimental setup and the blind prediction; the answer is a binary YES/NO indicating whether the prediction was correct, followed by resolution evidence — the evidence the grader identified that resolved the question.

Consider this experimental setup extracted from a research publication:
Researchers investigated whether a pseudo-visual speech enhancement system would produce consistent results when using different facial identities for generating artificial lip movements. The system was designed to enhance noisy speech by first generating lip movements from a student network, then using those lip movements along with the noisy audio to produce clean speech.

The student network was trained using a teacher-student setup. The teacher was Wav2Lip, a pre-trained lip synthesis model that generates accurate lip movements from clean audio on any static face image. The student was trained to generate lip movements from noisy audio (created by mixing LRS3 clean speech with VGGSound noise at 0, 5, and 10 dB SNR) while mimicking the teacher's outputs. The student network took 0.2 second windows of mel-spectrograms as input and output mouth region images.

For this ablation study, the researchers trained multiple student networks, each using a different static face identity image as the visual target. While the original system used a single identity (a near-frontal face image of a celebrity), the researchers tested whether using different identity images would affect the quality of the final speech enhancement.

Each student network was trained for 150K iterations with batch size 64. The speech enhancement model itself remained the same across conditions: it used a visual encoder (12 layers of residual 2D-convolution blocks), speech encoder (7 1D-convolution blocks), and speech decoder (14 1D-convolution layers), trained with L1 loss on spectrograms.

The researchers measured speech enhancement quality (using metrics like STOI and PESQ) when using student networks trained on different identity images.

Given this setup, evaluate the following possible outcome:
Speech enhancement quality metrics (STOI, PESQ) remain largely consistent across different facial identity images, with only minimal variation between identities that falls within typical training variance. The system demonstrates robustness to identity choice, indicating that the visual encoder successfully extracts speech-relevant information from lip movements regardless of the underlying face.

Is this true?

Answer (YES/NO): YES